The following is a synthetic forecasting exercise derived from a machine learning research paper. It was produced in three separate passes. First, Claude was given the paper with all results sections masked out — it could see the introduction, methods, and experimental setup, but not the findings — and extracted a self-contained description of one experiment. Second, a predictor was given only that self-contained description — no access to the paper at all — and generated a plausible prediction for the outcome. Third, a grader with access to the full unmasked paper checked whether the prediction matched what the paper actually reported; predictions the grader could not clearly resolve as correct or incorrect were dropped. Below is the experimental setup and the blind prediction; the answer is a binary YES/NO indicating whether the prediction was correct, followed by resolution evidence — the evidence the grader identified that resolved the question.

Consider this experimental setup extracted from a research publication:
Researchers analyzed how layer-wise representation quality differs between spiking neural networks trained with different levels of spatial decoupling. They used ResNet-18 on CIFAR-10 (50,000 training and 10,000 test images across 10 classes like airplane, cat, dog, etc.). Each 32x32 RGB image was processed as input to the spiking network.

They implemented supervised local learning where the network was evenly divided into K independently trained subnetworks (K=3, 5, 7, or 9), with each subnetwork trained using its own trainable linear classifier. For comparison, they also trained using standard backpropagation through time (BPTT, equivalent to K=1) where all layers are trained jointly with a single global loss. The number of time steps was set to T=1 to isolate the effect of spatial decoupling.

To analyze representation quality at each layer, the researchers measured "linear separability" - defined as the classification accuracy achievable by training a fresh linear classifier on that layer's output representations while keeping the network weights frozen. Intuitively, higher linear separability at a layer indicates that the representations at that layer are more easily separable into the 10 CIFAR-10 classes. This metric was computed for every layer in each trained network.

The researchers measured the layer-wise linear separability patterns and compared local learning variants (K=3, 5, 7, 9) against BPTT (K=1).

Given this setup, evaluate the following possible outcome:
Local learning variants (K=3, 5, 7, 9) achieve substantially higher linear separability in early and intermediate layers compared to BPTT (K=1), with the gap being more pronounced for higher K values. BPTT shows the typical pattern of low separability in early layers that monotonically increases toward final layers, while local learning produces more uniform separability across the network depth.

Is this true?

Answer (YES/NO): NO